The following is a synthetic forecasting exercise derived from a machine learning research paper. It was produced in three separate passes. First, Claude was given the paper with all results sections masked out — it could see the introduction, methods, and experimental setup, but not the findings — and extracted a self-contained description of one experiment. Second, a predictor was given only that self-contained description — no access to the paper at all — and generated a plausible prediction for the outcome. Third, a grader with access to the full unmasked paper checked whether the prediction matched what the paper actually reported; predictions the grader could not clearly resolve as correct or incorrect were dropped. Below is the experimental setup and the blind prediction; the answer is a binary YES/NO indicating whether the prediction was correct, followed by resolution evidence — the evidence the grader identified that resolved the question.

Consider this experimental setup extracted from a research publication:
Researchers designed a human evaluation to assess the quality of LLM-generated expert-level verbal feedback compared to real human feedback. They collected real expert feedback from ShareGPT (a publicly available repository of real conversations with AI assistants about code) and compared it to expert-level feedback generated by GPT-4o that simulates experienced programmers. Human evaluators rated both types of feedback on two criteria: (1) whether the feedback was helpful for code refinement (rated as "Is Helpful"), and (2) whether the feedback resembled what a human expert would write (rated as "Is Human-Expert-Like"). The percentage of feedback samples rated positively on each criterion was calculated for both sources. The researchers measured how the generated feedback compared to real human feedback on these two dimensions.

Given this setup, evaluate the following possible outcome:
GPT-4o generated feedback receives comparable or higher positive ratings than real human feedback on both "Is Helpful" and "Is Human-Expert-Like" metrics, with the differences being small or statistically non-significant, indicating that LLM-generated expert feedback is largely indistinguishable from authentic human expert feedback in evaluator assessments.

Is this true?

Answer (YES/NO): NO